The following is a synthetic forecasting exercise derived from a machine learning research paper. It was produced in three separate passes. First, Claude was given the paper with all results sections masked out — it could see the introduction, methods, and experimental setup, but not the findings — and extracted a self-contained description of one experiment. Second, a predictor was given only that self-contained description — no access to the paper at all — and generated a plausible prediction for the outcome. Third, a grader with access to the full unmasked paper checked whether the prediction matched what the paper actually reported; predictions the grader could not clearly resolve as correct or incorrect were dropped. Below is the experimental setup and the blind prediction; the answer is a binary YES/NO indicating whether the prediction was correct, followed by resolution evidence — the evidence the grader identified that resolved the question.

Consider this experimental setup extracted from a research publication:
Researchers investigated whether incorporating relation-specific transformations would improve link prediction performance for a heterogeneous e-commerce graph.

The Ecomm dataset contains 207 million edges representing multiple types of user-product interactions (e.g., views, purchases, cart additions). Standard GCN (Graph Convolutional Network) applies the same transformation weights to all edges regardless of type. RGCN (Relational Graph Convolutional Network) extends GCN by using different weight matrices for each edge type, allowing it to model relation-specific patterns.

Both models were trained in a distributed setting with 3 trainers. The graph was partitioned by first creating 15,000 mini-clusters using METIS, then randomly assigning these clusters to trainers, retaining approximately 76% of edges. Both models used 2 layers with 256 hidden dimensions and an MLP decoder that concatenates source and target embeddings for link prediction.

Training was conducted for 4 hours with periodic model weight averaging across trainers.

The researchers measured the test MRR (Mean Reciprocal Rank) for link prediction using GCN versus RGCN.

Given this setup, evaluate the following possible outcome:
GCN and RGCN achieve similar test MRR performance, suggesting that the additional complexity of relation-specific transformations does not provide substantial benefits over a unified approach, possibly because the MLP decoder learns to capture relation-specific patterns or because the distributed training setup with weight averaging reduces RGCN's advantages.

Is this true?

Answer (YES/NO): NO